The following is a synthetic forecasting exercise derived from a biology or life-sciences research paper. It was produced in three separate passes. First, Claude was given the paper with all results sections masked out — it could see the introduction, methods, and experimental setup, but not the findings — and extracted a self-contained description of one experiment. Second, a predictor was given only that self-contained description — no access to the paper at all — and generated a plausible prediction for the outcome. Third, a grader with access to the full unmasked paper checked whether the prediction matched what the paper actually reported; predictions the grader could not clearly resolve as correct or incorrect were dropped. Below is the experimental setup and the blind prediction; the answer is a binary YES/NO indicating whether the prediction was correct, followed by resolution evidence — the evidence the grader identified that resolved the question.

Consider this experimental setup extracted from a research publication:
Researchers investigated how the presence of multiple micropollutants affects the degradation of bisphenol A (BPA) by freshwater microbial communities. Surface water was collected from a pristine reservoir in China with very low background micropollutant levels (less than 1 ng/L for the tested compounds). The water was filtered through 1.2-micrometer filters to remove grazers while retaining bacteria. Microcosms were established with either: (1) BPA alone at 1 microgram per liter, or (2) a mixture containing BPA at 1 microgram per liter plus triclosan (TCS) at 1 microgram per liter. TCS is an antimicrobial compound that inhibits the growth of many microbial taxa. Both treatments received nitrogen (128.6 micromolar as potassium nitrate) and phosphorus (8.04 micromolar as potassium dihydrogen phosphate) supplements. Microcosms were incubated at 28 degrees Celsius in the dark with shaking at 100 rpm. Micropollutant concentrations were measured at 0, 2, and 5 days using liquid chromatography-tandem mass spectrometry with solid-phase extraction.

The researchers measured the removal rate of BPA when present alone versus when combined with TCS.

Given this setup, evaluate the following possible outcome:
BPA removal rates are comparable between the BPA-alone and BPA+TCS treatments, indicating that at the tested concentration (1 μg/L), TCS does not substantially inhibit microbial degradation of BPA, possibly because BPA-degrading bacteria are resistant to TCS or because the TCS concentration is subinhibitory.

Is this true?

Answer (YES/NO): NO